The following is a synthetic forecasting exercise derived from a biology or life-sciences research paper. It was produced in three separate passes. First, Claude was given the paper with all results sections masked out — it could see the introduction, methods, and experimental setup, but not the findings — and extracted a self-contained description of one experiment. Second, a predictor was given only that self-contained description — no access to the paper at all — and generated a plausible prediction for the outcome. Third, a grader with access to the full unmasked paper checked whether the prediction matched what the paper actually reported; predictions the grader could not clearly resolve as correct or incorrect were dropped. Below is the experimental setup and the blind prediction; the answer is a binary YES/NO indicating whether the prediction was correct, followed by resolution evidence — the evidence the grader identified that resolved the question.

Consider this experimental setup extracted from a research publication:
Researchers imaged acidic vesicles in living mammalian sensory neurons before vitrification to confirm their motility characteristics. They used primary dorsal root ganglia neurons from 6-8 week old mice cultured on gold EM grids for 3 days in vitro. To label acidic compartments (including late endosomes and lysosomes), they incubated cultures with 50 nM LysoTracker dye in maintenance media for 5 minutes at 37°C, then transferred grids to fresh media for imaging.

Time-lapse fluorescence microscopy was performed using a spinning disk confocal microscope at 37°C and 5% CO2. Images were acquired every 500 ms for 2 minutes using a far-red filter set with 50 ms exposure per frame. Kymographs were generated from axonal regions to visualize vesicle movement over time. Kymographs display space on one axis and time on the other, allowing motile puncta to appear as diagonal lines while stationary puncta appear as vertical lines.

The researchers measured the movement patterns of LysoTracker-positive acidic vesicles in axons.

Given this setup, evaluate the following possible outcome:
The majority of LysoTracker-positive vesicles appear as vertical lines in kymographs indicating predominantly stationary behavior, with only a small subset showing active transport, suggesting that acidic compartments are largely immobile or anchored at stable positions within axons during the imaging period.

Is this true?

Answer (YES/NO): NO